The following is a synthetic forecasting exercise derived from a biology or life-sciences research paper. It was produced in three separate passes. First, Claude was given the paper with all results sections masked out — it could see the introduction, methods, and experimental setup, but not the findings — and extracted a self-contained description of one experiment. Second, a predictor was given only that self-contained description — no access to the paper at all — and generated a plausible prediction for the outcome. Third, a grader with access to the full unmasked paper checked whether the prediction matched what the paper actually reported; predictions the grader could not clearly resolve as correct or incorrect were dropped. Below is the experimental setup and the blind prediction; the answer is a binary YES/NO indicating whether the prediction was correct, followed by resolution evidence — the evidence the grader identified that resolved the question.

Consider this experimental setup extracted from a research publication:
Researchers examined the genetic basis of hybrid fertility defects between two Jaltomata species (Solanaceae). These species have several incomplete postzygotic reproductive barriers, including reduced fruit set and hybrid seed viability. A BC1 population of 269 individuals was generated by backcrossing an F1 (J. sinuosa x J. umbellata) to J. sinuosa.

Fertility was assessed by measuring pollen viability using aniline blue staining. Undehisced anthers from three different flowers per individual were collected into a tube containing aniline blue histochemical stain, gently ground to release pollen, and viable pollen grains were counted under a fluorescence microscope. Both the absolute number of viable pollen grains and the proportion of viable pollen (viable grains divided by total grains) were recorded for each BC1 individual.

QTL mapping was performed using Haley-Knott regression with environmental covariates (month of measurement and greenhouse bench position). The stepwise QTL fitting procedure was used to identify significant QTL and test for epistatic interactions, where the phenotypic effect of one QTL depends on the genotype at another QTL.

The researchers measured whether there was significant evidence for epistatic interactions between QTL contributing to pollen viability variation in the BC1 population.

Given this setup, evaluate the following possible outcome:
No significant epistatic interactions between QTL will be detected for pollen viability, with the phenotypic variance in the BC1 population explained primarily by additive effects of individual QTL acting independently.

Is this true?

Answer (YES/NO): YES